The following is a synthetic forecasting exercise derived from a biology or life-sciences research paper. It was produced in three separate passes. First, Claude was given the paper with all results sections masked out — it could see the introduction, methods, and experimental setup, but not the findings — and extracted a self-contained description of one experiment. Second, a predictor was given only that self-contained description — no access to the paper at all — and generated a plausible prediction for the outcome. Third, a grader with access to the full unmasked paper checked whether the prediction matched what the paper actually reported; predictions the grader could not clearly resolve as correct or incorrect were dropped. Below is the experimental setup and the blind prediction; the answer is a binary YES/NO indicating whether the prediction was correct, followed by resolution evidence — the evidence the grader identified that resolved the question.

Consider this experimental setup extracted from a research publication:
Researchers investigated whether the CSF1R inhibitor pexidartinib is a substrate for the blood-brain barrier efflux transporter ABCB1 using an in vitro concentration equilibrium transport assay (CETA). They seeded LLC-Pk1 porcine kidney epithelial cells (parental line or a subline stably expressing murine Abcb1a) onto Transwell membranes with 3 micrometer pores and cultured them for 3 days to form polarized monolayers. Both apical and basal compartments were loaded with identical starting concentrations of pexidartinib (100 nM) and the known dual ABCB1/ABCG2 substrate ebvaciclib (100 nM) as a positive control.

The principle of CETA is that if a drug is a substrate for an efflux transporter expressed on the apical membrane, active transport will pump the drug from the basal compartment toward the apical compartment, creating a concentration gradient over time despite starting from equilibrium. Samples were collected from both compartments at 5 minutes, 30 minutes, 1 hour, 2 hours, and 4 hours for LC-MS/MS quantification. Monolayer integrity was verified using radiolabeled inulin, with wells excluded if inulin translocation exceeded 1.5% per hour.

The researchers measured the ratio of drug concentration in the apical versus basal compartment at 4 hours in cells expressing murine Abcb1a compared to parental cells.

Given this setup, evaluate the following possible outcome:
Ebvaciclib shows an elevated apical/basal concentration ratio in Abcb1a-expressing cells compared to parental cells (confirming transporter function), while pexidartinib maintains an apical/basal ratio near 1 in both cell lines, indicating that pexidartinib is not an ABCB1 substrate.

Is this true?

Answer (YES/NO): YES